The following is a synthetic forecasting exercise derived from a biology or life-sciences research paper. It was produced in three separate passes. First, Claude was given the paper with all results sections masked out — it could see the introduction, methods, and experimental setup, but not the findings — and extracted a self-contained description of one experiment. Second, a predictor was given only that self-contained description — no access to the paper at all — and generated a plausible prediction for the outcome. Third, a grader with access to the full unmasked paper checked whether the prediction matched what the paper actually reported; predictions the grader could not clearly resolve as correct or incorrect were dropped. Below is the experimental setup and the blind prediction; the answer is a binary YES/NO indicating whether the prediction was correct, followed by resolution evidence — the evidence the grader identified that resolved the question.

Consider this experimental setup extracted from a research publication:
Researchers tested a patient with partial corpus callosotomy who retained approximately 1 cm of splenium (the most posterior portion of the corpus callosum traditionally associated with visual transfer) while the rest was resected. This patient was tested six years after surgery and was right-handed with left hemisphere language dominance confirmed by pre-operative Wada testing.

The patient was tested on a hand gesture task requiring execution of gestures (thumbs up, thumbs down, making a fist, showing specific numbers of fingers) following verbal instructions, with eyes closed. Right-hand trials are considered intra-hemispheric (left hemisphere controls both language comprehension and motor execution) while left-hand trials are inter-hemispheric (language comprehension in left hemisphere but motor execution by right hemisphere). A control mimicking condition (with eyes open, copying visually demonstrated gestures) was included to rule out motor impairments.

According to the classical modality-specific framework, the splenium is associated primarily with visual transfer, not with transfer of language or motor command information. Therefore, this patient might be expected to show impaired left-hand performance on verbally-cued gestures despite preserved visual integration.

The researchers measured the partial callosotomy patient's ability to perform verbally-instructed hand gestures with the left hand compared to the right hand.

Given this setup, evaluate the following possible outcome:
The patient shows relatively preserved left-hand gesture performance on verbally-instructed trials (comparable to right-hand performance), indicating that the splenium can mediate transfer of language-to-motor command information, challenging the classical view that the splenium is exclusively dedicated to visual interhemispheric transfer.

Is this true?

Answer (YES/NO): YES